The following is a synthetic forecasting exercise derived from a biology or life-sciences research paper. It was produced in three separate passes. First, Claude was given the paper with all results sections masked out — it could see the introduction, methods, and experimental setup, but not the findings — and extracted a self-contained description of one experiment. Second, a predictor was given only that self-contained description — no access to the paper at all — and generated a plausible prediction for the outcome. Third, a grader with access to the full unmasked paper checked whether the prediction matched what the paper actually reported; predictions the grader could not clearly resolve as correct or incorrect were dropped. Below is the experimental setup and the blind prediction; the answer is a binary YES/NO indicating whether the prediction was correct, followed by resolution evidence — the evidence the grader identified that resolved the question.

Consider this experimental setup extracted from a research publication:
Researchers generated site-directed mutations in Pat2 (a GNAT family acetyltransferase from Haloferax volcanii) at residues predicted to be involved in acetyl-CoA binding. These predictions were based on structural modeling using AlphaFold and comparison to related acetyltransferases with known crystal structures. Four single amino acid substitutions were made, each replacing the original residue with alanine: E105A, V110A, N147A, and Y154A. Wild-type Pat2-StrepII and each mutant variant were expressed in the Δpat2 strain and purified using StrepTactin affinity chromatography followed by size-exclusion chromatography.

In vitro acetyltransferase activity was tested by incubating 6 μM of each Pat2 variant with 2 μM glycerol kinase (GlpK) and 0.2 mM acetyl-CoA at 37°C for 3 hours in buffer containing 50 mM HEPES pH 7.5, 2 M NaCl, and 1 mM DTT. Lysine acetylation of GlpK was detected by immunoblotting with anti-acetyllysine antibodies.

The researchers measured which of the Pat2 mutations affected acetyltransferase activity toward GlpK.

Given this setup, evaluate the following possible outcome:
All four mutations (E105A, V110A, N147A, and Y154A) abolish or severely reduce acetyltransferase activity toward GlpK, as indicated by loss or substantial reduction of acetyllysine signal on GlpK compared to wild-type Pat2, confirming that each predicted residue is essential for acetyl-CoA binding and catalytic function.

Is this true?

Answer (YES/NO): NO